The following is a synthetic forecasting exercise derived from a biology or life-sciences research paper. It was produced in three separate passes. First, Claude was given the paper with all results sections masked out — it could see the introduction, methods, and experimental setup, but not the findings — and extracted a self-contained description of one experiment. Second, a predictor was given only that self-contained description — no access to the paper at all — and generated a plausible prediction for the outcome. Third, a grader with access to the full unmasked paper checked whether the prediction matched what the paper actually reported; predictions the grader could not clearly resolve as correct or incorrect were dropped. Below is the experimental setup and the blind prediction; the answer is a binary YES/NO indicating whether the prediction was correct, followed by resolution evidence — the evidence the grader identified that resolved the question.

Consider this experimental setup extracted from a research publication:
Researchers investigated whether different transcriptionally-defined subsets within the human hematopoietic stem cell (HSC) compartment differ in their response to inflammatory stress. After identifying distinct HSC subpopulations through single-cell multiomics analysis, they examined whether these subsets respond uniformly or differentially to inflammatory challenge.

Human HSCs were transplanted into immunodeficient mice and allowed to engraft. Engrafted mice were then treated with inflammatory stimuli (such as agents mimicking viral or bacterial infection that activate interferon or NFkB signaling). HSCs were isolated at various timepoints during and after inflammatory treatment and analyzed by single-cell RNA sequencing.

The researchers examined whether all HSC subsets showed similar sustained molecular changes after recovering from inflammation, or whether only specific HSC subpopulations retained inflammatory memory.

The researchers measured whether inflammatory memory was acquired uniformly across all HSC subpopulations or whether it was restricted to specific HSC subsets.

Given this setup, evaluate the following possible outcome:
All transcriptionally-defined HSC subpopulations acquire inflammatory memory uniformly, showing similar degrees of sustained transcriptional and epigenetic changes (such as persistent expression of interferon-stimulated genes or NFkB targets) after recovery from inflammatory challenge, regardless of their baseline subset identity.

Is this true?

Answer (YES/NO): NO